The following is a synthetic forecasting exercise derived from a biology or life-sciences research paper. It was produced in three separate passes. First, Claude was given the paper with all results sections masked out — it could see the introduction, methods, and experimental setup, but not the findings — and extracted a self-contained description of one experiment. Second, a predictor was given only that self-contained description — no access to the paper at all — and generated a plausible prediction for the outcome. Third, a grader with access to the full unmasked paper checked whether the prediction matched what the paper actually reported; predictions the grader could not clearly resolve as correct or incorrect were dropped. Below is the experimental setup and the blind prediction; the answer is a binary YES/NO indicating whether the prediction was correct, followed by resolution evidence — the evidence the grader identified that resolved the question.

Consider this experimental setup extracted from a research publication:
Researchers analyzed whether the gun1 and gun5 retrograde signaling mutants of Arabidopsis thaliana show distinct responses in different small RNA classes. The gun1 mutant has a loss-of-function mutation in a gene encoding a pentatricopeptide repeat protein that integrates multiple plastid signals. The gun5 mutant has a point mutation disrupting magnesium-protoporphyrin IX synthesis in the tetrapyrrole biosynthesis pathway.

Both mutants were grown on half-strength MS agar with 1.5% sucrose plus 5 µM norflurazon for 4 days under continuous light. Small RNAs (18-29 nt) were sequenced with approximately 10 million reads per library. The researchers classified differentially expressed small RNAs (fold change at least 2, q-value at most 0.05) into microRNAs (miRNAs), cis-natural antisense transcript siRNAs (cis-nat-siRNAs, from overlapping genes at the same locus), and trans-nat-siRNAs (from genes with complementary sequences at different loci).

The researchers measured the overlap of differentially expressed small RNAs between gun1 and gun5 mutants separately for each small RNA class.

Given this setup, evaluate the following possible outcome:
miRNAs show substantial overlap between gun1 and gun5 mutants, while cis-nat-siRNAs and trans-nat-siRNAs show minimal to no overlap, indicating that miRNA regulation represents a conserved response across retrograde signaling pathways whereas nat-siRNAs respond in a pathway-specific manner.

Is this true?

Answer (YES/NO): NO